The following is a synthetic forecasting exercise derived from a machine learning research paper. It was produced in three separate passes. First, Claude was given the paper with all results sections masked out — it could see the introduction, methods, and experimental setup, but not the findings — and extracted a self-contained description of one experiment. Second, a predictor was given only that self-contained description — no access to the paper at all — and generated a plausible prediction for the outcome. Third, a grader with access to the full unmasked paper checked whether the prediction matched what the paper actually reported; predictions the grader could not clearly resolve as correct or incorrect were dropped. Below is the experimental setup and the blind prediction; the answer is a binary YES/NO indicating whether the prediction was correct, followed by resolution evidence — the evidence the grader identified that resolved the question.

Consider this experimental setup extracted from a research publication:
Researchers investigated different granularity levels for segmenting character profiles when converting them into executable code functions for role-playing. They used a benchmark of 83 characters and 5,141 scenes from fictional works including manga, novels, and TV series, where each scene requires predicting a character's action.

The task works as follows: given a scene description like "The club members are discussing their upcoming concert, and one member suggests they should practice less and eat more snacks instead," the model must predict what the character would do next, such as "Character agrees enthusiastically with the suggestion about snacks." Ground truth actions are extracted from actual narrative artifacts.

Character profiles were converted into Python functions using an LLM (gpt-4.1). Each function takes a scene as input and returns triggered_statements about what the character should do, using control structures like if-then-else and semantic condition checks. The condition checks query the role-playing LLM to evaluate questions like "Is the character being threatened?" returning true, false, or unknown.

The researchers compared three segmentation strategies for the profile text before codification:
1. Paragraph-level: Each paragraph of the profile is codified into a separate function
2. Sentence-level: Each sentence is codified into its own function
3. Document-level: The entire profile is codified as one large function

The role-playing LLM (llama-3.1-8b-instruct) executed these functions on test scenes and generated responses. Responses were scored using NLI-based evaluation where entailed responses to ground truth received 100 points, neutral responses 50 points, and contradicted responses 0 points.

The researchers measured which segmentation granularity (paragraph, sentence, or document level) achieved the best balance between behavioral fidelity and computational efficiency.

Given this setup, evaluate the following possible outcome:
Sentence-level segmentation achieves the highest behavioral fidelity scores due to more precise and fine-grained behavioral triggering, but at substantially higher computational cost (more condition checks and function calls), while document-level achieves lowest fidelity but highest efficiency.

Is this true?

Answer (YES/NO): NO